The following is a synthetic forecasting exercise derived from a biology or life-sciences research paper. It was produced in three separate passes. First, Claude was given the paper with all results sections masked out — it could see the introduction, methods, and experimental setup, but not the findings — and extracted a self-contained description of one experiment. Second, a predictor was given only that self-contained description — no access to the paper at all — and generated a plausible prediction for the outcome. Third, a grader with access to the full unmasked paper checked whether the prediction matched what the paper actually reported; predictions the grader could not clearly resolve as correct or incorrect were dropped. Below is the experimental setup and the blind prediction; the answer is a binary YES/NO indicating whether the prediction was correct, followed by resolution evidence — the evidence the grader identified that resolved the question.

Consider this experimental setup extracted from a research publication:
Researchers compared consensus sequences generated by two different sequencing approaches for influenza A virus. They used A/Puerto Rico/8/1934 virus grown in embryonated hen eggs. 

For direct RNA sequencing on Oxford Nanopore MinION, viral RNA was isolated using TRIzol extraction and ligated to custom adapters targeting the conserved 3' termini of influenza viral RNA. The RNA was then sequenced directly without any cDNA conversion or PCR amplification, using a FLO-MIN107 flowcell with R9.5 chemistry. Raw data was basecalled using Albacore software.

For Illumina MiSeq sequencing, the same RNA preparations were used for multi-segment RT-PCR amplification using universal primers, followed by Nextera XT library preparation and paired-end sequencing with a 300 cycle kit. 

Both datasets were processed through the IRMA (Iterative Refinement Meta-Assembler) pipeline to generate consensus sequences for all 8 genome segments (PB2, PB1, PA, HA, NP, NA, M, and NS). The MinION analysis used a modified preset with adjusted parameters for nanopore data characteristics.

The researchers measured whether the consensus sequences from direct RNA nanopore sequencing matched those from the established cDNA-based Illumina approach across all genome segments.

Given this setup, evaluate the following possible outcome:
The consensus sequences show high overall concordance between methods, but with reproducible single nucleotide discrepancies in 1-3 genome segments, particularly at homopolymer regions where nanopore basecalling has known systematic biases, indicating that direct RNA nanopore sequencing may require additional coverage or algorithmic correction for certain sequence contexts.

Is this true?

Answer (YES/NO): NO